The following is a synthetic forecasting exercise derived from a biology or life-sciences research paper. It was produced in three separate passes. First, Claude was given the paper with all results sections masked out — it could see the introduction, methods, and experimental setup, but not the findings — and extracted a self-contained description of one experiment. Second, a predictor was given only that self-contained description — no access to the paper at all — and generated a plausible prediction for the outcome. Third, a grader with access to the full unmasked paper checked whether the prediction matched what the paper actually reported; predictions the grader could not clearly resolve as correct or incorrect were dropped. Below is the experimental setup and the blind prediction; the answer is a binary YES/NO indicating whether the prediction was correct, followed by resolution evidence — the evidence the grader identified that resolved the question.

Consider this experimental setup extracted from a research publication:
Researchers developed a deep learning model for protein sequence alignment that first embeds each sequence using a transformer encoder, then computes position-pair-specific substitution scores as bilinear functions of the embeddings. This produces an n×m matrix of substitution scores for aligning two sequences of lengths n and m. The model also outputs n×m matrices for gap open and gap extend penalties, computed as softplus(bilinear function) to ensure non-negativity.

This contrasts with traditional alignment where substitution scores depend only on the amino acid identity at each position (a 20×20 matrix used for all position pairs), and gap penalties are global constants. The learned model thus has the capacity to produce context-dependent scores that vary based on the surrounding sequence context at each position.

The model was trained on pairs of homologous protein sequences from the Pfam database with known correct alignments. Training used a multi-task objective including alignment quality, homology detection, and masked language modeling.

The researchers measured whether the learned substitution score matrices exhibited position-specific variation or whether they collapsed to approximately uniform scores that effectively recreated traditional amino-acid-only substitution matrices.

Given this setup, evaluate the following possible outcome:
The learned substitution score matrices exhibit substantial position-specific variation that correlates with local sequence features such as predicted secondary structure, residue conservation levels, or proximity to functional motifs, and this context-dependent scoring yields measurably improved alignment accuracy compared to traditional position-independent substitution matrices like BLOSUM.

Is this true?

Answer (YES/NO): YES